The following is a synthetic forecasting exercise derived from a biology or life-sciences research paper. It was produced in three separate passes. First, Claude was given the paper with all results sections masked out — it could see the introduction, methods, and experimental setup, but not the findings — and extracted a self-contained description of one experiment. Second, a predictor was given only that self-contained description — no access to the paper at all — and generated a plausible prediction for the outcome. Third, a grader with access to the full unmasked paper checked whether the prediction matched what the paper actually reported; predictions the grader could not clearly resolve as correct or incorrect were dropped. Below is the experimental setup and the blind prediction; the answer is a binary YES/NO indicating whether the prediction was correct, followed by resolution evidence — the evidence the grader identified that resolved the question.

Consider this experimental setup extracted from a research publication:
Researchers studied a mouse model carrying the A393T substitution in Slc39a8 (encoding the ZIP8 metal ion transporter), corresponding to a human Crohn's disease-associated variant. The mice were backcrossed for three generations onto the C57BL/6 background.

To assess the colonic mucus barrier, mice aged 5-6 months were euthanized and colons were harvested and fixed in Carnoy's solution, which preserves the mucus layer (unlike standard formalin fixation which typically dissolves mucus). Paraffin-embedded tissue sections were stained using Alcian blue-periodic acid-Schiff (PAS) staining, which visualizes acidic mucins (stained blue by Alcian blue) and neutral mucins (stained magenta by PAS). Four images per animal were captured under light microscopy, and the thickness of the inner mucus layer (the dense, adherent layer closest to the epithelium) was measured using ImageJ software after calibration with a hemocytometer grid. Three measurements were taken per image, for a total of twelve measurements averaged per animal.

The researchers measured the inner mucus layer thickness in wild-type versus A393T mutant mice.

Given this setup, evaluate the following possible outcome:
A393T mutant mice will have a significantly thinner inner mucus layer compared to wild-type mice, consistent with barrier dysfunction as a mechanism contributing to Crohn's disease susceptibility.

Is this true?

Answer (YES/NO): NO